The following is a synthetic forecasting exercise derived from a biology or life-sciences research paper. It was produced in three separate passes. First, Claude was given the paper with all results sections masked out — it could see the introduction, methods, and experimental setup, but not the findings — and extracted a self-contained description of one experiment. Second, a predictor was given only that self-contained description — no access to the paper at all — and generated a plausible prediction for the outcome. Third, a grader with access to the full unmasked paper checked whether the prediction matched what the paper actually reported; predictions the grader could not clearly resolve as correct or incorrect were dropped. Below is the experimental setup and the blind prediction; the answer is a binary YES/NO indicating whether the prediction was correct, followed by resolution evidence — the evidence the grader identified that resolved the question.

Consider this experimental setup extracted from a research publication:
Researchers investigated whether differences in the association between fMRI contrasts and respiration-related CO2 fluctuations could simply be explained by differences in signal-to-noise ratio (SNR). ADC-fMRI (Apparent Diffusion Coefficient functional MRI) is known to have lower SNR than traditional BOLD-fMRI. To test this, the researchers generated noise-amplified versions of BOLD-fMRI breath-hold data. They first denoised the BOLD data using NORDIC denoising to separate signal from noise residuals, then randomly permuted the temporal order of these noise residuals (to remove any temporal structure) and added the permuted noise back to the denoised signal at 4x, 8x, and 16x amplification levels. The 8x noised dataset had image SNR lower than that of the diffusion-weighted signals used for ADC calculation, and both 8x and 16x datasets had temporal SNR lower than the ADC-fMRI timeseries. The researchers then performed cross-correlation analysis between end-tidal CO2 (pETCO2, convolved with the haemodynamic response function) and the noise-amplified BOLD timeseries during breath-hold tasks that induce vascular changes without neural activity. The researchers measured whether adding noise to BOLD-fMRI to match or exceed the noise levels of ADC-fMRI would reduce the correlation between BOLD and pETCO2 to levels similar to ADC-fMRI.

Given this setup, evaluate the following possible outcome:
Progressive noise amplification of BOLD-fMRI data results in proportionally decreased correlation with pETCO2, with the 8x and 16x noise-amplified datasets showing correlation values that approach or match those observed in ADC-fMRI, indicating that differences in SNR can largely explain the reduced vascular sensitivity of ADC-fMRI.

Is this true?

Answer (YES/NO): NO